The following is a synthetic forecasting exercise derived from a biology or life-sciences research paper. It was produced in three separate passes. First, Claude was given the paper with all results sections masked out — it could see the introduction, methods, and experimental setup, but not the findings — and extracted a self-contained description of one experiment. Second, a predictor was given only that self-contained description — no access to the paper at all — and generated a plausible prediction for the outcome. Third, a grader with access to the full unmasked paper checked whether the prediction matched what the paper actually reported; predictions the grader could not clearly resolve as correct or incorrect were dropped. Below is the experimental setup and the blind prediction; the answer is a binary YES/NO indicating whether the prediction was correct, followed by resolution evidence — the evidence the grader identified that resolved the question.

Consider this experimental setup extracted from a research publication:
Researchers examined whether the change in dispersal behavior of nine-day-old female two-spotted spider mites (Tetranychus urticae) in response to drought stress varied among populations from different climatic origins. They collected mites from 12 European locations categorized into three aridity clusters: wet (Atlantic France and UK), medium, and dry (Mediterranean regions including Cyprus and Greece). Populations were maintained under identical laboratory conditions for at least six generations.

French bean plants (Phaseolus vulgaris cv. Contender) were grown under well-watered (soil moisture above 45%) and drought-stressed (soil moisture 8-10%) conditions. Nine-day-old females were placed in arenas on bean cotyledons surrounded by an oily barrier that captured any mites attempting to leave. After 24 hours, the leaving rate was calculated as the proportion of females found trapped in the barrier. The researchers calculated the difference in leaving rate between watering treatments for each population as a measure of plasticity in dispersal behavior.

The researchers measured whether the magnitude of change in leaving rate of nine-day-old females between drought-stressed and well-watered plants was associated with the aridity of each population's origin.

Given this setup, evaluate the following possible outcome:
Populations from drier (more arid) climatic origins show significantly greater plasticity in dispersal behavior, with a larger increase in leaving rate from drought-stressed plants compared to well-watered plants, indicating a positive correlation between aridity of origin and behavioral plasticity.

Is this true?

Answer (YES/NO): NO